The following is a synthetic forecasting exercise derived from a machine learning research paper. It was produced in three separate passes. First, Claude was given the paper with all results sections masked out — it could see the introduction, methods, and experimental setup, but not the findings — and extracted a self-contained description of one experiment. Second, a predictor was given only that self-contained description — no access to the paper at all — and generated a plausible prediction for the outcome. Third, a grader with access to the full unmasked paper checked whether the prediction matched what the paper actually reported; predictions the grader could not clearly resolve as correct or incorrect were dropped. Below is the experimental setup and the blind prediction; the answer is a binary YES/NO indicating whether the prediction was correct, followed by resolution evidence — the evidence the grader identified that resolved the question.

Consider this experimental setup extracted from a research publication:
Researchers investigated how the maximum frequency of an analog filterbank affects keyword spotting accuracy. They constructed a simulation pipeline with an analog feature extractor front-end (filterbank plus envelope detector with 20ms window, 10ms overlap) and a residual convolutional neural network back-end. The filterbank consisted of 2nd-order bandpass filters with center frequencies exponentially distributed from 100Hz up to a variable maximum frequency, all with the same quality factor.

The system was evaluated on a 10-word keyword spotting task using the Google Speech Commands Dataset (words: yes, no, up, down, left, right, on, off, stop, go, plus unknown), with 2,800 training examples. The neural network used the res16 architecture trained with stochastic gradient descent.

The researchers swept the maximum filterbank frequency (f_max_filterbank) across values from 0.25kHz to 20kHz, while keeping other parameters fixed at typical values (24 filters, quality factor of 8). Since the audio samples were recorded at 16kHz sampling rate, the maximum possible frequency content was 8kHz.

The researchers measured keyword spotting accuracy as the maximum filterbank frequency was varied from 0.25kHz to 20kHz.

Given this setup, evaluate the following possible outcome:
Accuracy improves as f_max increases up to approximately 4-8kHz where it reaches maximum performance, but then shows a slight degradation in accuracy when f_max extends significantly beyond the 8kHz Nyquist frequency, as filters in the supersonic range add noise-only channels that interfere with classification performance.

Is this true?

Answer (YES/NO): NO